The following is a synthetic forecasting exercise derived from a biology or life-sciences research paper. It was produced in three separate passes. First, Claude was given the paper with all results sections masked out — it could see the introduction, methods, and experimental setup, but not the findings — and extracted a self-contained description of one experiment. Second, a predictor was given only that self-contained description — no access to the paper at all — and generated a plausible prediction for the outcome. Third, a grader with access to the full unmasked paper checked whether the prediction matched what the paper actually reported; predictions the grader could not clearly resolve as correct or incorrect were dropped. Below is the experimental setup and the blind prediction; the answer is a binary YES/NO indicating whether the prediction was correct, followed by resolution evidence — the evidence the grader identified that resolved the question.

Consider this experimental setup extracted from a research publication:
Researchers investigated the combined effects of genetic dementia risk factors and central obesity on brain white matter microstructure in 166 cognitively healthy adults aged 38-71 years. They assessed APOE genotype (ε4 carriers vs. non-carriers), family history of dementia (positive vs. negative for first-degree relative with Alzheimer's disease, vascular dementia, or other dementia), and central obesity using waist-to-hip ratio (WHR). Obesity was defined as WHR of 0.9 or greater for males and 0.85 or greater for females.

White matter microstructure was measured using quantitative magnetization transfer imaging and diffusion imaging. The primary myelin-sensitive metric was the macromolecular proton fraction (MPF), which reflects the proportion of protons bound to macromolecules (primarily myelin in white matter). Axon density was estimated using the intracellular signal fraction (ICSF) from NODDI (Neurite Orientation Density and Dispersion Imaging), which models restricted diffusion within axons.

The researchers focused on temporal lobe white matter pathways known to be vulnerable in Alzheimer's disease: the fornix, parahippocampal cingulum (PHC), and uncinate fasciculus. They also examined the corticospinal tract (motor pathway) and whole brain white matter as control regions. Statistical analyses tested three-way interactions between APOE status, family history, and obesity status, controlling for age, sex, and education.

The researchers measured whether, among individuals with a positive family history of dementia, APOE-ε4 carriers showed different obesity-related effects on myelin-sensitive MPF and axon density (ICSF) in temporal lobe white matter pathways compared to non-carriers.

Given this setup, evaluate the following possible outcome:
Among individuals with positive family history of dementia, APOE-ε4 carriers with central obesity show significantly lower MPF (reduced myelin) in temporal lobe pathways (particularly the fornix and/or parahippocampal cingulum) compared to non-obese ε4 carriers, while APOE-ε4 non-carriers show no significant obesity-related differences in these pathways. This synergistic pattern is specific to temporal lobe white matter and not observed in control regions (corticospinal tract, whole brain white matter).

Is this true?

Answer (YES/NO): NO